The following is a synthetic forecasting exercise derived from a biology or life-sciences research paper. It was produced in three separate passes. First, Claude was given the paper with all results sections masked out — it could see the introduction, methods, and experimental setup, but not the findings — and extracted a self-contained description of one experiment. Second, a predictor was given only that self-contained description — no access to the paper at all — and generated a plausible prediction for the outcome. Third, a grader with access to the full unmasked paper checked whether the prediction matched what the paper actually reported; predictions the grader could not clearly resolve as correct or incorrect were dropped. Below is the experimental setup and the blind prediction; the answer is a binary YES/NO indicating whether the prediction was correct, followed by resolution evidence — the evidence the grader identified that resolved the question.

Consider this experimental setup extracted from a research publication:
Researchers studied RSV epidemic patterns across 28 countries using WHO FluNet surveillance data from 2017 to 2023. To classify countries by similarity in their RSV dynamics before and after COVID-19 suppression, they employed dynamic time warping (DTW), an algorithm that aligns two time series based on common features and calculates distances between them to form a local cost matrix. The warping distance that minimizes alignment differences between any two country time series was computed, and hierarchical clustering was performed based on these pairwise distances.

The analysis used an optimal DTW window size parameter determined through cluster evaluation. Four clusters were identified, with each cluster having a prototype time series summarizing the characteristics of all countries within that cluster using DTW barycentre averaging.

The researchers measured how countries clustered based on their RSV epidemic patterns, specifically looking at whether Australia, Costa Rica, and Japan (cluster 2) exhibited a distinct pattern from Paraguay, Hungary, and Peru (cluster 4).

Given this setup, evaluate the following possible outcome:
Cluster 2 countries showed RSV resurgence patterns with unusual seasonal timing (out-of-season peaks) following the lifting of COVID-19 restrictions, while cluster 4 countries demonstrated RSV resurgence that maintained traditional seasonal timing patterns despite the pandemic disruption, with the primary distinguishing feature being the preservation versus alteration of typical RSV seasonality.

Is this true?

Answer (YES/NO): NO